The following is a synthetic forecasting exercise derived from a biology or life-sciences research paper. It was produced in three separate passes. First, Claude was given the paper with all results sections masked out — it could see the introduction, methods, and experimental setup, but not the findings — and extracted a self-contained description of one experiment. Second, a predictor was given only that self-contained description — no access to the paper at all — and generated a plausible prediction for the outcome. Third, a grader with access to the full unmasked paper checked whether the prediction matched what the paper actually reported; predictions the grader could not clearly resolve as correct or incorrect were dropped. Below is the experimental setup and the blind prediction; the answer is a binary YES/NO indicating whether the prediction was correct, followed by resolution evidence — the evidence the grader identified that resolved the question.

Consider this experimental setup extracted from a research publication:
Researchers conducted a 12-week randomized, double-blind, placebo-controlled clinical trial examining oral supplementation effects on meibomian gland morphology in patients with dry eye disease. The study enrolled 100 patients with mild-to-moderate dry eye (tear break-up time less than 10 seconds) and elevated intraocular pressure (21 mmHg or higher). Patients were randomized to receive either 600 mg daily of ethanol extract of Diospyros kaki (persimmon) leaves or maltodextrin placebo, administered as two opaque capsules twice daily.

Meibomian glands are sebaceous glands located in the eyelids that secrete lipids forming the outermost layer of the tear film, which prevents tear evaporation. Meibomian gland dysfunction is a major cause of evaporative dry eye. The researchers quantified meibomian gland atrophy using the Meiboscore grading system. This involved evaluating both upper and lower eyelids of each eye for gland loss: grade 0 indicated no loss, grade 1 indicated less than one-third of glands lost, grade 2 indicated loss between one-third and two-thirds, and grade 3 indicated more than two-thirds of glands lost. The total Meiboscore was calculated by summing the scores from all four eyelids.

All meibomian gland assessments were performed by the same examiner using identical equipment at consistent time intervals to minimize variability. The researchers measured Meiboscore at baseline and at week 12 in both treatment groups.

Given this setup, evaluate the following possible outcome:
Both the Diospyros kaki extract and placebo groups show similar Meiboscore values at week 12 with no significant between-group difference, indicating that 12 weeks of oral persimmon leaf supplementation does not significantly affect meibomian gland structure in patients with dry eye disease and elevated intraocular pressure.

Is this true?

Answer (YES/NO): YES